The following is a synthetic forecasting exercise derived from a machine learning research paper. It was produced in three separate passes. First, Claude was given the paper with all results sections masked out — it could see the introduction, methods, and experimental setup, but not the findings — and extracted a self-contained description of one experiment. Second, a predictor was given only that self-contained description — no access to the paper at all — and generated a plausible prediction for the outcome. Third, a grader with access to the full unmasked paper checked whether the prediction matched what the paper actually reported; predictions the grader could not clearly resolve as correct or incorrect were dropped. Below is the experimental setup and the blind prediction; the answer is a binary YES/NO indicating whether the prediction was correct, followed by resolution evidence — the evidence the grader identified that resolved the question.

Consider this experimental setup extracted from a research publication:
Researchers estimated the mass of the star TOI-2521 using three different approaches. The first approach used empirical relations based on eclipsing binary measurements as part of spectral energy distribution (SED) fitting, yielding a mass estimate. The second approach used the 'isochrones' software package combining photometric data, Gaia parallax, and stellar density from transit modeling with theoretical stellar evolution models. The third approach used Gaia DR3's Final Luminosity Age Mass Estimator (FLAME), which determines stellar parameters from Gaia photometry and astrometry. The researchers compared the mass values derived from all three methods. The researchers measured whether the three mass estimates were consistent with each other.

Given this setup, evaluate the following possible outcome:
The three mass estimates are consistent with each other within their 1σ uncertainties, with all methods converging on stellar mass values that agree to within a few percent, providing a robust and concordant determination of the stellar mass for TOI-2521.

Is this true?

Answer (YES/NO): NO